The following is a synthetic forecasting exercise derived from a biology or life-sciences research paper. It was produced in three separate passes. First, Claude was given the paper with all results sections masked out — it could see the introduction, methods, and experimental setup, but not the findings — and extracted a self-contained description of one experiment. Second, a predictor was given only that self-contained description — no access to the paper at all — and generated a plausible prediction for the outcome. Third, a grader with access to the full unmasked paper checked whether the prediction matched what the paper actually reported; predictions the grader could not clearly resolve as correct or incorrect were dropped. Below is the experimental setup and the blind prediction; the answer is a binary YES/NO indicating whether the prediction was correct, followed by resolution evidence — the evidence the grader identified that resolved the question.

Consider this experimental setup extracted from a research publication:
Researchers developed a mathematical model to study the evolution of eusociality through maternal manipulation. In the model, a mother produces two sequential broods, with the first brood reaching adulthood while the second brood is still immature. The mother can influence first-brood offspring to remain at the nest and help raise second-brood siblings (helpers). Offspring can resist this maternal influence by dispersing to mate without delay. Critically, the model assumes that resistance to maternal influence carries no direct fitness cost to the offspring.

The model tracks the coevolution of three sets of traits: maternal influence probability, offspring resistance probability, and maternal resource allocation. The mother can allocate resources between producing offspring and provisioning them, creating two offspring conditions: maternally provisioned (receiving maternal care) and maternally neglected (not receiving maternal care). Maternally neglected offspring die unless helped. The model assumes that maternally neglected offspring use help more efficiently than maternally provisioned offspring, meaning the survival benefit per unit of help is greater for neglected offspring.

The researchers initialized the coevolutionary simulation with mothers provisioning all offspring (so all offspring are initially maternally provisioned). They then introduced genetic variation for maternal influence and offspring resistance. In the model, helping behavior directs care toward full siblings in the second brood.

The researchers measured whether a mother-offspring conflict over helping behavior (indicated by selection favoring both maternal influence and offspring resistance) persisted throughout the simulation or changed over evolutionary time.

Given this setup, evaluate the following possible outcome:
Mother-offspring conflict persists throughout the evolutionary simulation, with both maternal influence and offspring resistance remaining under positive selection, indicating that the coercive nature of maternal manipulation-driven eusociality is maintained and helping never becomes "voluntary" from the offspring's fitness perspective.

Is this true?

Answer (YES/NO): NO